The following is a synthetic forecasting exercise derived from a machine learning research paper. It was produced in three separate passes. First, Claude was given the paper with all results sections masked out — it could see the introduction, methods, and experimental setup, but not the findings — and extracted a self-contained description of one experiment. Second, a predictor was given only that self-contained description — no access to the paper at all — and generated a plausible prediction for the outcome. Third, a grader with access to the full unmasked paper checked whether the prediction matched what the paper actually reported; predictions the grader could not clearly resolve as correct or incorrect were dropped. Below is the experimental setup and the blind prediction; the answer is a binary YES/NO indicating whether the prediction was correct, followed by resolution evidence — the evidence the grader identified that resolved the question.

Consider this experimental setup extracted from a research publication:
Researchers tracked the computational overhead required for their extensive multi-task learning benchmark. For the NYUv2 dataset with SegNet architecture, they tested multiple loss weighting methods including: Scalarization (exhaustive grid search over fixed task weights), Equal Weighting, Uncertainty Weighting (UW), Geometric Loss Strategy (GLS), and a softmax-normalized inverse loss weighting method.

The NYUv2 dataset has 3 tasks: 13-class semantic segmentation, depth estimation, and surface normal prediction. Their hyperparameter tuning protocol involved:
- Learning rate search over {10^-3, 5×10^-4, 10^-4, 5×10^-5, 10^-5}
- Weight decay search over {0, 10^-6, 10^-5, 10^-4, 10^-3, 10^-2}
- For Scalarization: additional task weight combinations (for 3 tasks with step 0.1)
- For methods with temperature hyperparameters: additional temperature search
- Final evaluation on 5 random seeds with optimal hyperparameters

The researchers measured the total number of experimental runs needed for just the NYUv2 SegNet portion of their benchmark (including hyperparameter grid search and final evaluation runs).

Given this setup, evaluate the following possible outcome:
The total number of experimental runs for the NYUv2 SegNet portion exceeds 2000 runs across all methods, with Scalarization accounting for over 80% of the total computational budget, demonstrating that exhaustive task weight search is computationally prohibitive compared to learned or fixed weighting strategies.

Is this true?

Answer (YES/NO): NO